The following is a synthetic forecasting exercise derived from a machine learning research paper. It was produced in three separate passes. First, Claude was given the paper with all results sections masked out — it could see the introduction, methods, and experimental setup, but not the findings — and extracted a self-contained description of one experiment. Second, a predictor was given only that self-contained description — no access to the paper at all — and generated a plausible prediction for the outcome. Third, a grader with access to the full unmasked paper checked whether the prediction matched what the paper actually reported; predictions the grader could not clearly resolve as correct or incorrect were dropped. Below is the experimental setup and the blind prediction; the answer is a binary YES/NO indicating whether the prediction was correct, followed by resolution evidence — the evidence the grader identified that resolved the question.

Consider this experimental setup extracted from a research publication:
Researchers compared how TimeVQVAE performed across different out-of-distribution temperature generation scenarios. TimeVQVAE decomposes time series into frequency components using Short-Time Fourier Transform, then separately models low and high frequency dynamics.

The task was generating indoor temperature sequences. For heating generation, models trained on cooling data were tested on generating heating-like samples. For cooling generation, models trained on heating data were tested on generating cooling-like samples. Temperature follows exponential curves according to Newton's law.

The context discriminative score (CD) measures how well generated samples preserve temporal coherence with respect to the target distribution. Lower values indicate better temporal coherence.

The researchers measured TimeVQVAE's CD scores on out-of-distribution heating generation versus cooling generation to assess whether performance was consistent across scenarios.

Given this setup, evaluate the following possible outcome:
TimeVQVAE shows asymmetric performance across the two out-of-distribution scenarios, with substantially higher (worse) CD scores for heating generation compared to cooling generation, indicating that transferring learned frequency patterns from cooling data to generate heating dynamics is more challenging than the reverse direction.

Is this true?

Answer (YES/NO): NO